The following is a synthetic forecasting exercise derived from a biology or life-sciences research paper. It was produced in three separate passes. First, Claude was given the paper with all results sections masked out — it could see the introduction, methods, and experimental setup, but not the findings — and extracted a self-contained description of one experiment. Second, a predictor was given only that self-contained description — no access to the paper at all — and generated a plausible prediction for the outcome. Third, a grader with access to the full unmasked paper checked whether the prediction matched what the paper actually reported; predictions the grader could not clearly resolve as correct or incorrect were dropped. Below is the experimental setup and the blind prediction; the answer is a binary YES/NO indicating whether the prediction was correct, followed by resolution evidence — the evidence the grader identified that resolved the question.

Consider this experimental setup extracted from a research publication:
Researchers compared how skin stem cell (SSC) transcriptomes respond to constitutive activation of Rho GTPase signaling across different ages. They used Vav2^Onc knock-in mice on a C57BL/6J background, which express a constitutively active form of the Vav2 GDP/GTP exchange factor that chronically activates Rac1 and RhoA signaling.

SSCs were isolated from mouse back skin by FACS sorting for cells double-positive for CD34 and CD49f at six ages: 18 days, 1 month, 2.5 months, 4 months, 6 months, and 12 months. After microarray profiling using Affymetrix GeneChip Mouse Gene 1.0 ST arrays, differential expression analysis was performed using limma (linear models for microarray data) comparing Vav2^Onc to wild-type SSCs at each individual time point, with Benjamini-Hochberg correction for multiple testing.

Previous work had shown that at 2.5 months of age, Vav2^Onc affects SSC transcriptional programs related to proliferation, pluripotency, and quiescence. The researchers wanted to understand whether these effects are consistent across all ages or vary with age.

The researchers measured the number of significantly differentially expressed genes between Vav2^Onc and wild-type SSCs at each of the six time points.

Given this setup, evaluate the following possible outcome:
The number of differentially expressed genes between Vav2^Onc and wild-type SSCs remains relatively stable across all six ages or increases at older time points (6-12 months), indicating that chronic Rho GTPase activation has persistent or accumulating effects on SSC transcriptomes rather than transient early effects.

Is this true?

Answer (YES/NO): YES